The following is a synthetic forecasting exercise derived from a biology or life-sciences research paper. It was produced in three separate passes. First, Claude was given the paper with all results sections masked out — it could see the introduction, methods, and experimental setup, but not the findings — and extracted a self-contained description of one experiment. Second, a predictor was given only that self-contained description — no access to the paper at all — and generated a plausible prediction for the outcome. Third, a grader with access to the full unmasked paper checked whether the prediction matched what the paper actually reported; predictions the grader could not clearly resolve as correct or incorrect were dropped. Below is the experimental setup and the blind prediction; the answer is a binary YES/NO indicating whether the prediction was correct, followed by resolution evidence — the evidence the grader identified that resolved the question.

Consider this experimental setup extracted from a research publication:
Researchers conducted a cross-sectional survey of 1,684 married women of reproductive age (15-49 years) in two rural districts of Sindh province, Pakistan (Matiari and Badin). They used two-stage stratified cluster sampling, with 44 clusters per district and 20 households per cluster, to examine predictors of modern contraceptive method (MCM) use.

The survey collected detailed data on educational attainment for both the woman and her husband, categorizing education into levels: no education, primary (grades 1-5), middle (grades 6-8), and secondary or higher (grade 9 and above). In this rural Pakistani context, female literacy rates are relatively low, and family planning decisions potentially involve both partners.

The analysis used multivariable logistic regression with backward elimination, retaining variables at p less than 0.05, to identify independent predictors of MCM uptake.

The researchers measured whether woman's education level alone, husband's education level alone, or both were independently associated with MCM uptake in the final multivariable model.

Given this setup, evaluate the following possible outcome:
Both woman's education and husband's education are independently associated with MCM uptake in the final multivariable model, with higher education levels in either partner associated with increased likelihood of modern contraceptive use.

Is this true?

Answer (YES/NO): NO